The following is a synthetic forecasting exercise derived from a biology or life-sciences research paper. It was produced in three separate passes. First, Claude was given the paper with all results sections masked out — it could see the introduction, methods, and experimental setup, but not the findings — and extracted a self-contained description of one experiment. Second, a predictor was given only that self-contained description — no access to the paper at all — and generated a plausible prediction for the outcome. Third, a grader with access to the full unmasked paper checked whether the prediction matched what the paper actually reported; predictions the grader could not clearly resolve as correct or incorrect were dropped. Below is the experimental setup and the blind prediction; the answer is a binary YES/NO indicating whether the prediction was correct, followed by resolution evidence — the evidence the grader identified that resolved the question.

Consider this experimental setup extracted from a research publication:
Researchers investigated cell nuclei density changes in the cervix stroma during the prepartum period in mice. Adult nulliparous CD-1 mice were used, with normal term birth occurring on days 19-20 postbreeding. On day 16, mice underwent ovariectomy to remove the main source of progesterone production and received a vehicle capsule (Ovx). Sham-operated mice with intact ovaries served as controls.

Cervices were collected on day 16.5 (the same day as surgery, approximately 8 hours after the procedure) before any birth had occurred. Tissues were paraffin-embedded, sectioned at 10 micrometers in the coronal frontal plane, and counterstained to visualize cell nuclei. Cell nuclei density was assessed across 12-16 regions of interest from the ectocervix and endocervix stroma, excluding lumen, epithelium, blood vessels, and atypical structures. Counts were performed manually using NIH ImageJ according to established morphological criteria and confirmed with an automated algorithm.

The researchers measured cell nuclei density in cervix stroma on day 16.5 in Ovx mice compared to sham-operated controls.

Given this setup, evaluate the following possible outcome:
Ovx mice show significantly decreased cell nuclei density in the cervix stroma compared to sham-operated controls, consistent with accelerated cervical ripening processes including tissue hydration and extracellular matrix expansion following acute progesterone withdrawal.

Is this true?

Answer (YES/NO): YES